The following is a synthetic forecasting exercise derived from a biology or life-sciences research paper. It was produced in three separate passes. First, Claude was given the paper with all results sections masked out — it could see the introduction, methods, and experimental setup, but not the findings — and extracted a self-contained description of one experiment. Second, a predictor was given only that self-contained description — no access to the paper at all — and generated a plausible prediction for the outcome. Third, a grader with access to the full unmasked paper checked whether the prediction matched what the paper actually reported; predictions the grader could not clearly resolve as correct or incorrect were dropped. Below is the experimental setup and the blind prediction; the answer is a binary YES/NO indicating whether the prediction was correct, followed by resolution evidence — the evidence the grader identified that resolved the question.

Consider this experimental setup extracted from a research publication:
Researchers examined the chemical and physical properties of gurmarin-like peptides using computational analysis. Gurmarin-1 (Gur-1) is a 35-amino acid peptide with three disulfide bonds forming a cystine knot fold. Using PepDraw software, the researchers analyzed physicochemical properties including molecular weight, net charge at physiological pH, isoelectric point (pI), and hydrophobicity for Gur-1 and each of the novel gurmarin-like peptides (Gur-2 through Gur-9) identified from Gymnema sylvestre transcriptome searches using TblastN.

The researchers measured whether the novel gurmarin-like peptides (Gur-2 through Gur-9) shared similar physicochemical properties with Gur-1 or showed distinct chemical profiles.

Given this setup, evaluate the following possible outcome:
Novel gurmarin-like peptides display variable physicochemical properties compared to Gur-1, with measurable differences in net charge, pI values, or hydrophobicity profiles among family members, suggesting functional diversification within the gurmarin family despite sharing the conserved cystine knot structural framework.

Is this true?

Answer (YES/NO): YES